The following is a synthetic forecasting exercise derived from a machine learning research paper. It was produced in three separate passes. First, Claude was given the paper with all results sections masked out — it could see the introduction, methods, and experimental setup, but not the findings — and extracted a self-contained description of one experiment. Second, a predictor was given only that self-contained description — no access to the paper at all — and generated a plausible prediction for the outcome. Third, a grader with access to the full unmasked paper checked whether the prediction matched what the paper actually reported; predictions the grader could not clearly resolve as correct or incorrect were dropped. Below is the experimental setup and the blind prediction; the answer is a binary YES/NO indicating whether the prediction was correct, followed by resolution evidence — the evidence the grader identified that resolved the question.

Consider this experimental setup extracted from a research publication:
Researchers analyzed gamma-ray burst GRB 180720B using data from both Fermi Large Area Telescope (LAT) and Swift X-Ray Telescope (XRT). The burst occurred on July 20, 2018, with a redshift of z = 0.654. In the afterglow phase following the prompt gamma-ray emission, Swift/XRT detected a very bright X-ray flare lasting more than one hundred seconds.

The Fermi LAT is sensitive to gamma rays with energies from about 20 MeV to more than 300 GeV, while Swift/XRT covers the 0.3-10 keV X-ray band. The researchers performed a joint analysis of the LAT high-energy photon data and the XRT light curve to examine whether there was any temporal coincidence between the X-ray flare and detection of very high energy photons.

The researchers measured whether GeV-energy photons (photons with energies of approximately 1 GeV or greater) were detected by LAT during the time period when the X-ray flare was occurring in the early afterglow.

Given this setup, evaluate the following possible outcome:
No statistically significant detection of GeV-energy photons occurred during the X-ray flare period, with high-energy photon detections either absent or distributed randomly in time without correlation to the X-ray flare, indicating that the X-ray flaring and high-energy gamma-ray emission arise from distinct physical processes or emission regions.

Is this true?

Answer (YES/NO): NO